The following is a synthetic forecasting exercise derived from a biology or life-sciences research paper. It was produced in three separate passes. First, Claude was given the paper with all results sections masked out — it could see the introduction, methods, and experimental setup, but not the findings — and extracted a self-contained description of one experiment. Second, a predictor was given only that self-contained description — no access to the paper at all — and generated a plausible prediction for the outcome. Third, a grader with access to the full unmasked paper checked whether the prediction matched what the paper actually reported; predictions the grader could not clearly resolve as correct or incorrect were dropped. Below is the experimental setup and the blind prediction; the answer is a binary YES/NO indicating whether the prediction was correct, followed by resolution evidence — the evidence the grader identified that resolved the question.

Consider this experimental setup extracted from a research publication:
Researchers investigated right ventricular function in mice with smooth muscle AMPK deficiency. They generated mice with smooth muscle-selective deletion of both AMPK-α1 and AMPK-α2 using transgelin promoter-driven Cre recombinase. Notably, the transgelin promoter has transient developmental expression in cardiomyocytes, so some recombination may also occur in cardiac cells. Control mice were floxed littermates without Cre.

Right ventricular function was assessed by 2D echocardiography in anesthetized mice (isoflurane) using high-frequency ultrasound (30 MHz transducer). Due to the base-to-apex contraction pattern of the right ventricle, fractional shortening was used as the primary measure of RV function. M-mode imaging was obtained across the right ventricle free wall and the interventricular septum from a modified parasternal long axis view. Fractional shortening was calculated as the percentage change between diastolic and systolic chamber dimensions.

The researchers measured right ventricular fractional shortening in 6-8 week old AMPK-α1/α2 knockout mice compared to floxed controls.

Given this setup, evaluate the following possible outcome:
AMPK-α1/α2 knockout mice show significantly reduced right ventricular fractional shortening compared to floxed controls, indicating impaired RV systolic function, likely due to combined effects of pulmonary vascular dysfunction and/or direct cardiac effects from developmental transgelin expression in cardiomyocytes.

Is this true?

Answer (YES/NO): NO